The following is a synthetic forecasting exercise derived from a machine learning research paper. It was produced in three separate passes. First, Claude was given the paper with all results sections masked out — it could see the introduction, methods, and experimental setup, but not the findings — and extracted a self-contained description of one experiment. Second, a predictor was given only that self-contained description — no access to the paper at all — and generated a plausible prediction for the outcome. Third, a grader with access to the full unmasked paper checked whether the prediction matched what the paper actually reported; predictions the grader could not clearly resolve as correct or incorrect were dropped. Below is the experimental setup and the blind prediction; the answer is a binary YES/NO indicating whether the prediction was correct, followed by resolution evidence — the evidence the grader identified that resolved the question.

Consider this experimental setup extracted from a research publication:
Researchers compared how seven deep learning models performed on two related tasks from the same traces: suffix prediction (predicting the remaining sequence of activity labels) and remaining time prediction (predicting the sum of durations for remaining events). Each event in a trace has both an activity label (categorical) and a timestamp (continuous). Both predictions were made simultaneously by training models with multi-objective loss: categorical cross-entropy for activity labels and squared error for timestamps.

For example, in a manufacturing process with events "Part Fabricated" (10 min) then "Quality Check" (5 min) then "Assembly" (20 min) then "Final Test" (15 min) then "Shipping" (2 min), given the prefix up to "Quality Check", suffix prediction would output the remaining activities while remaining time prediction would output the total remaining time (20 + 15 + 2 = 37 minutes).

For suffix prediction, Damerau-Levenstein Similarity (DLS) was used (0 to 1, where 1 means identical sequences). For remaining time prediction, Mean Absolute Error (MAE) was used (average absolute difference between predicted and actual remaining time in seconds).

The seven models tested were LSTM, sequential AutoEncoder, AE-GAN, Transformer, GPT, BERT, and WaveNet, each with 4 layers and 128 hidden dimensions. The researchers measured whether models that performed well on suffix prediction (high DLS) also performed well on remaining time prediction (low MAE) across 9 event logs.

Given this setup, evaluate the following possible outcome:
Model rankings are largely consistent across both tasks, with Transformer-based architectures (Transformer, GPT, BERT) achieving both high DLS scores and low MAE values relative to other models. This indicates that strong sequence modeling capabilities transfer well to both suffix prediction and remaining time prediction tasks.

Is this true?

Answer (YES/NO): NO